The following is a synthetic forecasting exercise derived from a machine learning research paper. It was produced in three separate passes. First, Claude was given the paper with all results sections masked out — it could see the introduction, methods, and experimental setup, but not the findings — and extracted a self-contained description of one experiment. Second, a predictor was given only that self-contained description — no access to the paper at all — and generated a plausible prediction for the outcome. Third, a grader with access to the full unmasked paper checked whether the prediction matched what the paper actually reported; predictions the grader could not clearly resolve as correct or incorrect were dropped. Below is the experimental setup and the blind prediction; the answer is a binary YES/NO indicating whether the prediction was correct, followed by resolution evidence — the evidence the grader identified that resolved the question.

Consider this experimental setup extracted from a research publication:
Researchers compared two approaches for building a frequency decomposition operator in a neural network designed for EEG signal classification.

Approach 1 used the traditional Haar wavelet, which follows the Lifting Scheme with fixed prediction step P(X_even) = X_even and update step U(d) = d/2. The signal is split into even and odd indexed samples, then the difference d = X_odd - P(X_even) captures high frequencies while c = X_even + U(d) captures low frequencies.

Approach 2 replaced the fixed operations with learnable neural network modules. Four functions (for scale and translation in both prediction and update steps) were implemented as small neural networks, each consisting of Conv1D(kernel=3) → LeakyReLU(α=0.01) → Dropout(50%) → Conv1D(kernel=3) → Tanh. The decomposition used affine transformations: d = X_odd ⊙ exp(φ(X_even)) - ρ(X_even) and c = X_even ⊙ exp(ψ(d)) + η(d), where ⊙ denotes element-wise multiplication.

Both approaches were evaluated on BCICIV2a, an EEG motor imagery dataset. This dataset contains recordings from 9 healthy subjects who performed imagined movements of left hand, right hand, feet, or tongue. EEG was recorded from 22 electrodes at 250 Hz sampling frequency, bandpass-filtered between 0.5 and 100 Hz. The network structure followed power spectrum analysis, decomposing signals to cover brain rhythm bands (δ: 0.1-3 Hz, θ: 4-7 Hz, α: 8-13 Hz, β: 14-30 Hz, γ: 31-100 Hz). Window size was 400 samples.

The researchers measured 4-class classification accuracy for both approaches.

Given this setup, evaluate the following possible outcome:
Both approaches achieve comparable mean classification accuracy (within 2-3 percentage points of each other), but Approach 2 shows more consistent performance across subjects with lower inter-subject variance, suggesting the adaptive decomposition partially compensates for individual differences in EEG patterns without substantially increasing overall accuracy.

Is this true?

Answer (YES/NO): NO